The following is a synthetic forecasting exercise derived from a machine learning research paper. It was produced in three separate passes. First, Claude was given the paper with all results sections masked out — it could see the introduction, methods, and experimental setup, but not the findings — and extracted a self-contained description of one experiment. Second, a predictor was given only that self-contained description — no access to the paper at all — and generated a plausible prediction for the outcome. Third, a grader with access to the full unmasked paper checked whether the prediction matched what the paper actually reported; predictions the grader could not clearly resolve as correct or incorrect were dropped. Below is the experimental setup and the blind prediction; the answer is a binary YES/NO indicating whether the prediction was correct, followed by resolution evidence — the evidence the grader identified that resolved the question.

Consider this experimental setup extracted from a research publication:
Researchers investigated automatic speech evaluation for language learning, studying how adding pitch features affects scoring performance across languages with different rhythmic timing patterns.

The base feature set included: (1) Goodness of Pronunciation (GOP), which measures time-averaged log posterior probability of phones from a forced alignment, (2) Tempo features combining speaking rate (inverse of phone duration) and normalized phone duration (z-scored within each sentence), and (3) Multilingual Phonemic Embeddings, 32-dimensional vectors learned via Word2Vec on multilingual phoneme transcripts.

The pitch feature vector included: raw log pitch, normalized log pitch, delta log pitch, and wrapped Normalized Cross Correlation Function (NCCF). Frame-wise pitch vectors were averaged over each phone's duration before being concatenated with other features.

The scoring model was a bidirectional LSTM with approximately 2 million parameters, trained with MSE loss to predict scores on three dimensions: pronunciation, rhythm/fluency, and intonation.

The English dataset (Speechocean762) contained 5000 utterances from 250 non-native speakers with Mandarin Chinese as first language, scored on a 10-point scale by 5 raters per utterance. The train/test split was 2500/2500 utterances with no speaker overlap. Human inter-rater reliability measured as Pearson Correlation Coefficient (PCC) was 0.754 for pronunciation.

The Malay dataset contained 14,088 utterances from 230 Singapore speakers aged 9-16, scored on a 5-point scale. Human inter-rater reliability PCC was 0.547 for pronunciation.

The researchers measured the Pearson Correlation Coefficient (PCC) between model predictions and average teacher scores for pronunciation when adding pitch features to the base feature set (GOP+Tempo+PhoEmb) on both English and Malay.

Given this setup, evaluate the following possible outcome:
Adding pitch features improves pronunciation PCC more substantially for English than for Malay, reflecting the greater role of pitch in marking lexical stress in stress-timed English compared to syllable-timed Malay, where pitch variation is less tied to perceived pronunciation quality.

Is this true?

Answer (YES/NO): NO